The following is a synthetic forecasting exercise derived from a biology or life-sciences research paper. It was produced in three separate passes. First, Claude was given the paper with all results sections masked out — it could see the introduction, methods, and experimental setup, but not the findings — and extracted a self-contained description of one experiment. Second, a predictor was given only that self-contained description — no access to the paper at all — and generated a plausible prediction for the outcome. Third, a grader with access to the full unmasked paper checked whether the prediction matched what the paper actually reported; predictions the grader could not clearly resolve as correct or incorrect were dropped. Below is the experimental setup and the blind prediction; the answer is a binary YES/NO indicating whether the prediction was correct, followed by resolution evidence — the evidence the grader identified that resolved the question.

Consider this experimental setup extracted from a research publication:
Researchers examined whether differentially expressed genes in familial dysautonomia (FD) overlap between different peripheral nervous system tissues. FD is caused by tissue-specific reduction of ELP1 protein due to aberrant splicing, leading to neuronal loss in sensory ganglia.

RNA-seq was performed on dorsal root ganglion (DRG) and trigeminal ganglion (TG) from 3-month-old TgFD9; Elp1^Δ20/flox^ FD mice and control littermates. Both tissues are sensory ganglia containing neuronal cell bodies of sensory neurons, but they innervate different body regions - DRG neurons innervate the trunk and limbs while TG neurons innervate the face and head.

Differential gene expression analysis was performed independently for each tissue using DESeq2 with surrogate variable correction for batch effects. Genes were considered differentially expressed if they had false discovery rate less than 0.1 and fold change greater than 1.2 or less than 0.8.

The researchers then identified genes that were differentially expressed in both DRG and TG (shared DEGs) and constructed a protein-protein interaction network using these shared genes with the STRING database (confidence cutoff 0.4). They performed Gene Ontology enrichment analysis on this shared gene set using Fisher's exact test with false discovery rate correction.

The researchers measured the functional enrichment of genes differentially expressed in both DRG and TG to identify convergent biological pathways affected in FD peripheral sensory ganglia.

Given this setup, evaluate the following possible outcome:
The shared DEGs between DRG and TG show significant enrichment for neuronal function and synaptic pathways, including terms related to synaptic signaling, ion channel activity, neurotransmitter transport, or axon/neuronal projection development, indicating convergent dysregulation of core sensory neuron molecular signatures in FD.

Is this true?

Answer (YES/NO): YES